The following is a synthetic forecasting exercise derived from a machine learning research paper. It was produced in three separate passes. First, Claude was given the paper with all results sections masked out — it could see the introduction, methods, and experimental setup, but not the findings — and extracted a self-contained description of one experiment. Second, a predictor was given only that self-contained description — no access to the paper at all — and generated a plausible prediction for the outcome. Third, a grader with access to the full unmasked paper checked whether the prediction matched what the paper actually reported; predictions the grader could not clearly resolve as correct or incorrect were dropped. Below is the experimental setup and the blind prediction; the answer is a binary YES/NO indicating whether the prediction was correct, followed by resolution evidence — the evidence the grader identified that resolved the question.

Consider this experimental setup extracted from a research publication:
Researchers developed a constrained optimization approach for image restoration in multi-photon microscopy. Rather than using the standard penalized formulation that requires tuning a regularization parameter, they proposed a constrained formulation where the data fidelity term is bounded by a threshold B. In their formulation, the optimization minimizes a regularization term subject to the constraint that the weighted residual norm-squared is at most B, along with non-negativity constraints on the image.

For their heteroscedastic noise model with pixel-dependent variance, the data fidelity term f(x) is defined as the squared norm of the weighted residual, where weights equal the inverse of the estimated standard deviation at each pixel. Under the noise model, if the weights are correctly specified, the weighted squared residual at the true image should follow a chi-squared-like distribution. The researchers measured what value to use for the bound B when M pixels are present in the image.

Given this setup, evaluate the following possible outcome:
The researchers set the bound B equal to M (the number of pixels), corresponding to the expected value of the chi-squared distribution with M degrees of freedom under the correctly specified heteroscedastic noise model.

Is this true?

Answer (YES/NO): YES